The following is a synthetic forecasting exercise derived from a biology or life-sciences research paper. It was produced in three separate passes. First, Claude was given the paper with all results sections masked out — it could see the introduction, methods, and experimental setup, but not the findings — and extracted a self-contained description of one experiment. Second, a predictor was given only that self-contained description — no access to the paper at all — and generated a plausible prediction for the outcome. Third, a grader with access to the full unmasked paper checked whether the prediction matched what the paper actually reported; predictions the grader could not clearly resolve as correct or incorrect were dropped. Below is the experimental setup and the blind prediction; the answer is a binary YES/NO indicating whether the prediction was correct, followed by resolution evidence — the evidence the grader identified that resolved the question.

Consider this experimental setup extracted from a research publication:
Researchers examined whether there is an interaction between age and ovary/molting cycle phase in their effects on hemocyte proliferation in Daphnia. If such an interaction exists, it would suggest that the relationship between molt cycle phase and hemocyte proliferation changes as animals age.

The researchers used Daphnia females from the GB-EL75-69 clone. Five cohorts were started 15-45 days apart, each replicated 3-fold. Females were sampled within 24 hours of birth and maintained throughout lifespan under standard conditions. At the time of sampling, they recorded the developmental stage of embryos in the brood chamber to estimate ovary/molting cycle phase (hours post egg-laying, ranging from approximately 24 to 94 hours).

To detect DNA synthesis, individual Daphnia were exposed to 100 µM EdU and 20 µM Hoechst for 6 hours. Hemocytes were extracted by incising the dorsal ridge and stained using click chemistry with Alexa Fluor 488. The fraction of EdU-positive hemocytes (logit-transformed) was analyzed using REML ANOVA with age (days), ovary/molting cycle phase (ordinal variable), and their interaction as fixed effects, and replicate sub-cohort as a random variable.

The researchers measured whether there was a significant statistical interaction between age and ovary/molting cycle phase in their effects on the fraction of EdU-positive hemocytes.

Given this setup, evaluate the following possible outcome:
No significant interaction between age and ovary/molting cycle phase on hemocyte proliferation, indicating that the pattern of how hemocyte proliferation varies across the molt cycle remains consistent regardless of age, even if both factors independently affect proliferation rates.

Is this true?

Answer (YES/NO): YES